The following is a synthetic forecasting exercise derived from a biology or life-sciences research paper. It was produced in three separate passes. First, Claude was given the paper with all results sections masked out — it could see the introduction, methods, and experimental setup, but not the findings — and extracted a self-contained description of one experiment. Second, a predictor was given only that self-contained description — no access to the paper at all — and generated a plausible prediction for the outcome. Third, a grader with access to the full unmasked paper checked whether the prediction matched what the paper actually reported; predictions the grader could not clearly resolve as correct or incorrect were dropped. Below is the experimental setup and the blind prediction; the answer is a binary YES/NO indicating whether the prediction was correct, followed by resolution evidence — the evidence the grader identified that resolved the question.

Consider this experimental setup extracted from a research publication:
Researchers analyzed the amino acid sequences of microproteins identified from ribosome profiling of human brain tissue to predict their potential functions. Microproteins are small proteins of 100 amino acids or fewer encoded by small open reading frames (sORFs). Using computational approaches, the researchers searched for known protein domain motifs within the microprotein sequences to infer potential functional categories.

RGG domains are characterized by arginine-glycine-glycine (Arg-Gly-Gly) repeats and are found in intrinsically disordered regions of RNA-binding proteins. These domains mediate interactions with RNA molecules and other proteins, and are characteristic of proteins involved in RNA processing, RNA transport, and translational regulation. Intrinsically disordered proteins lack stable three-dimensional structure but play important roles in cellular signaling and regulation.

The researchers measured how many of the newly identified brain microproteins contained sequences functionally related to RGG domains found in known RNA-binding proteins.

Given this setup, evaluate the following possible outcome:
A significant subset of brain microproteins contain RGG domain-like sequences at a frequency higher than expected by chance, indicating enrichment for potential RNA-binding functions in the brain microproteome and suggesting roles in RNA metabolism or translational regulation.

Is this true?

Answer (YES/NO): YES